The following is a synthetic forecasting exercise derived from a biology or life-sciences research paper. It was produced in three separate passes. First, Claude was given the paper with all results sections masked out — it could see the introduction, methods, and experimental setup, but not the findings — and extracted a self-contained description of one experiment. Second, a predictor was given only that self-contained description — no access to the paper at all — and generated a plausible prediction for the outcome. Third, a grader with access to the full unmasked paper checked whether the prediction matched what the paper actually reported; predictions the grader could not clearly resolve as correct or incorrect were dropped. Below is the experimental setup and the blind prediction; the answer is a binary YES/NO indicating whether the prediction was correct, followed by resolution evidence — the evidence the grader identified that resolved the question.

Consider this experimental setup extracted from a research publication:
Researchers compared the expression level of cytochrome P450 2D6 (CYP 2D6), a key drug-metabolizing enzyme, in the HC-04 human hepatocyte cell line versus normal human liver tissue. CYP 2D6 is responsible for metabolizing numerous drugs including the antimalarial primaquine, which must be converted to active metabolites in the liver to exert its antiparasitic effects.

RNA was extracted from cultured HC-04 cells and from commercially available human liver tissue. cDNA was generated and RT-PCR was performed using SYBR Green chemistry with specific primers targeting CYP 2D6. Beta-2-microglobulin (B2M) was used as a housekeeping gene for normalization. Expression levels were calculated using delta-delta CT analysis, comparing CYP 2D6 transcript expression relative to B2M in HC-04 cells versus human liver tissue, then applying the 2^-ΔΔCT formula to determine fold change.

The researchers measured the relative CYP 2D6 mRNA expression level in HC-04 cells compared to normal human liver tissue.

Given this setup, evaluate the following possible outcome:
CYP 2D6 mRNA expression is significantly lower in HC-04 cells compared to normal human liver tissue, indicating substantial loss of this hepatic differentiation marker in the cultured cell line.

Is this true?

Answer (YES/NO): YES